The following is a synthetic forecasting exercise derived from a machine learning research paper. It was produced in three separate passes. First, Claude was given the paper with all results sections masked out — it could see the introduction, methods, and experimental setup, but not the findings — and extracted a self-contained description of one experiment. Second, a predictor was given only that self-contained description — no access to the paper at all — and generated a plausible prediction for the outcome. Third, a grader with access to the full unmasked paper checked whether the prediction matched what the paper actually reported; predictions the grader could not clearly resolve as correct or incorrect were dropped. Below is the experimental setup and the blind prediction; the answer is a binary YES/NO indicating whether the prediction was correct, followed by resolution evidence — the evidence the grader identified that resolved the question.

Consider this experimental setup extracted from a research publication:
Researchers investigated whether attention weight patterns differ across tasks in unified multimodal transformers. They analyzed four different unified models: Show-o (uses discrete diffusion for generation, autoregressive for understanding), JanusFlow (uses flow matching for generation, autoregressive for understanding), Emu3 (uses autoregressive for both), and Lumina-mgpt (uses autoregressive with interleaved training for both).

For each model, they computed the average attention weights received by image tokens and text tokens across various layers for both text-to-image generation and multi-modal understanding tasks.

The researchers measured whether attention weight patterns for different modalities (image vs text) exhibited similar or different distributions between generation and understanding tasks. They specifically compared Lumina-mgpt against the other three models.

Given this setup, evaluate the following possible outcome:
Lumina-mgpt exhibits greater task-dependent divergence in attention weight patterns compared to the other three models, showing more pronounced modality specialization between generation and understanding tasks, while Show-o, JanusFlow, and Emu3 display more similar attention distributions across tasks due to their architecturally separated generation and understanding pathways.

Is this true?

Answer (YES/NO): NO